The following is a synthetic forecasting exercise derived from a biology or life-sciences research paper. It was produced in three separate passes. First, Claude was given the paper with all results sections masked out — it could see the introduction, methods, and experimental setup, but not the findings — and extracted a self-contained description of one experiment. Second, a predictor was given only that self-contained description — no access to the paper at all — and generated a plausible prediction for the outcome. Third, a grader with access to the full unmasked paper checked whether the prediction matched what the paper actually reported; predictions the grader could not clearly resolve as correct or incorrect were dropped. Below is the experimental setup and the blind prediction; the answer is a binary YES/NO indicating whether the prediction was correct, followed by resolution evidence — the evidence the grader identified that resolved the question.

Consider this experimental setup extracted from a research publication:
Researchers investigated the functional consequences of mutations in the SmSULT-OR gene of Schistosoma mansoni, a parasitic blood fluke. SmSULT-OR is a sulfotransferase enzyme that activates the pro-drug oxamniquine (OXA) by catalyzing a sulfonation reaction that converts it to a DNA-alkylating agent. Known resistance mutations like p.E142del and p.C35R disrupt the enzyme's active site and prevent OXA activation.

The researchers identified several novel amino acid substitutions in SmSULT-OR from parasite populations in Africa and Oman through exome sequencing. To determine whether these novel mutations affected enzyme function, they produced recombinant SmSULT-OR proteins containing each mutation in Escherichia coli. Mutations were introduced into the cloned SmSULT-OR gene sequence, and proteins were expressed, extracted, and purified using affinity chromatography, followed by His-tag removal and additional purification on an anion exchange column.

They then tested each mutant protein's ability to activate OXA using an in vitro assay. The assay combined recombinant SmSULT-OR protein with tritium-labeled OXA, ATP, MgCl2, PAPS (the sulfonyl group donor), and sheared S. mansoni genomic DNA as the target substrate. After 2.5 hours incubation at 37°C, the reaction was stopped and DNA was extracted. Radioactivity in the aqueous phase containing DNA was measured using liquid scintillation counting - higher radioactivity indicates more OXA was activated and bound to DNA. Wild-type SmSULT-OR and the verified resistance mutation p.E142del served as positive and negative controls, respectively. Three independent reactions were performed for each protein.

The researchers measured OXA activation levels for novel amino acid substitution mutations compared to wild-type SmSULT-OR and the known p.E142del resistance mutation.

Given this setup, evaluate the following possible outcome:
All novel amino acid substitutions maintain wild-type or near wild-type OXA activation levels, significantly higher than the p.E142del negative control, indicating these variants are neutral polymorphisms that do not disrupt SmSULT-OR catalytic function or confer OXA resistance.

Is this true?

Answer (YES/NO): NO